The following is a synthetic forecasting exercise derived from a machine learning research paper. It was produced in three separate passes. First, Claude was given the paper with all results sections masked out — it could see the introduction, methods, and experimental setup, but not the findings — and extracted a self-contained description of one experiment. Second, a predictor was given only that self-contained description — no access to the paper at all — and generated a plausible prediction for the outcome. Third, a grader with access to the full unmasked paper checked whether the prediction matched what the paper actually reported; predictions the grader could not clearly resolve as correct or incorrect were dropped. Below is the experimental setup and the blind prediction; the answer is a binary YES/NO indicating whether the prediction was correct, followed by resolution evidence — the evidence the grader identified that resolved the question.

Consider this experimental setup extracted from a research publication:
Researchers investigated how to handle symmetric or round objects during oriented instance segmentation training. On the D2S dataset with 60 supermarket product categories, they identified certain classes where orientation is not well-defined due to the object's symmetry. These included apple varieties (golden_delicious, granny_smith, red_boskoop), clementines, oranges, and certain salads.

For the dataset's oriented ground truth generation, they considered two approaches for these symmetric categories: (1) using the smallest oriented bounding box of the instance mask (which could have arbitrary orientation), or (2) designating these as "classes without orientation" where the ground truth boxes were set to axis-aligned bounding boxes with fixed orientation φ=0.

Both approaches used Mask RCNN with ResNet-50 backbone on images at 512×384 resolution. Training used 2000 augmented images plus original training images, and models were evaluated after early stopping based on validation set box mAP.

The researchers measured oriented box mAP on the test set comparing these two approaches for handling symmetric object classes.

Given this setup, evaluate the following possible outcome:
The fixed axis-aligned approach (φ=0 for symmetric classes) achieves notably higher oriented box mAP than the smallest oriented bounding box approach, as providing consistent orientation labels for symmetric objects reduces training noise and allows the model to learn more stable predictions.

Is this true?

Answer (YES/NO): YES